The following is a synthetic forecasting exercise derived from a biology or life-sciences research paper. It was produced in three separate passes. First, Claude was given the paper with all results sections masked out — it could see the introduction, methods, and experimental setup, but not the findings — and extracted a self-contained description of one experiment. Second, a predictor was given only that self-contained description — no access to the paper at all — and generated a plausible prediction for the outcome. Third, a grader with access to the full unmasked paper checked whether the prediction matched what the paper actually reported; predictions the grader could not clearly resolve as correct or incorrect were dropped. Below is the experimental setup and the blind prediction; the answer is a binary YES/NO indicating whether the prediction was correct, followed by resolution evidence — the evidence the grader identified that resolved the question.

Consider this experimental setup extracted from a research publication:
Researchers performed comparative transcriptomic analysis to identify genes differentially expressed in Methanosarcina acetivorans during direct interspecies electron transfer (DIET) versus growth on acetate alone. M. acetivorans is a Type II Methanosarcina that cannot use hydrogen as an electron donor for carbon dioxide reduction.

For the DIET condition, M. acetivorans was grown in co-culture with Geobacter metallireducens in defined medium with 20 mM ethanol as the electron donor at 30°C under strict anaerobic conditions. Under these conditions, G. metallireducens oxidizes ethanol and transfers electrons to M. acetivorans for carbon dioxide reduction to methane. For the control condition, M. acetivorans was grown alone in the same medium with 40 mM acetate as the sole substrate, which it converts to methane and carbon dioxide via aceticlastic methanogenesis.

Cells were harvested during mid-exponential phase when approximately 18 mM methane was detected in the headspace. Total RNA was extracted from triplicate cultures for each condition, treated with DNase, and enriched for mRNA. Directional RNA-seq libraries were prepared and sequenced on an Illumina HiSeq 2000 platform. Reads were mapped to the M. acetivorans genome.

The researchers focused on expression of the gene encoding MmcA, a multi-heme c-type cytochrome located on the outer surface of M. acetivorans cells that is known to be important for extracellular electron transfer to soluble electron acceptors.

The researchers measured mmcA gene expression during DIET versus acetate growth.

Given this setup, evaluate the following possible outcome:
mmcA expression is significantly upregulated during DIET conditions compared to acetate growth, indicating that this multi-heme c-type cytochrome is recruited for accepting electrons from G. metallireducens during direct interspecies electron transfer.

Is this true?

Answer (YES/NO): YES